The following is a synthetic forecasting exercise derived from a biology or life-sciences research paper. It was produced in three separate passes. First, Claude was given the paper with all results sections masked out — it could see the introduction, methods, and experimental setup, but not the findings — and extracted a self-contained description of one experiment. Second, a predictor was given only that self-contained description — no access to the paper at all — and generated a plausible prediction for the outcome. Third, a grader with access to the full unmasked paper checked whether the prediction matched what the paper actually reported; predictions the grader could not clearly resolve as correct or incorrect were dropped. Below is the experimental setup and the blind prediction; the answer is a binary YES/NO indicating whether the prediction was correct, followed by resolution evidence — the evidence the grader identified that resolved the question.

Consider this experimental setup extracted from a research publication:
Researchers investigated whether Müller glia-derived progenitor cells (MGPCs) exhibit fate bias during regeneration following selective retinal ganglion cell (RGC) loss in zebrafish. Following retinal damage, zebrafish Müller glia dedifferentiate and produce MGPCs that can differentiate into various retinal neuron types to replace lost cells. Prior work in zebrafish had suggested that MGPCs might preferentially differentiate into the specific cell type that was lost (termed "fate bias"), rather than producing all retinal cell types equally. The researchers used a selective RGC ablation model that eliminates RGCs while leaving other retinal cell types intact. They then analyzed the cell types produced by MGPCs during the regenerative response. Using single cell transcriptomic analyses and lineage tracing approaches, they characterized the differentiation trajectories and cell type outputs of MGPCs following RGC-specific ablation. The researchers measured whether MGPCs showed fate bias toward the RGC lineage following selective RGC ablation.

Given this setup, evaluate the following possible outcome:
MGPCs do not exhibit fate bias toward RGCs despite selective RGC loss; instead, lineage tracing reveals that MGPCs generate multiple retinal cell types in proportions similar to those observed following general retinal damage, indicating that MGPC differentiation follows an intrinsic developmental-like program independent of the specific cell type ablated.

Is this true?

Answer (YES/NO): NO